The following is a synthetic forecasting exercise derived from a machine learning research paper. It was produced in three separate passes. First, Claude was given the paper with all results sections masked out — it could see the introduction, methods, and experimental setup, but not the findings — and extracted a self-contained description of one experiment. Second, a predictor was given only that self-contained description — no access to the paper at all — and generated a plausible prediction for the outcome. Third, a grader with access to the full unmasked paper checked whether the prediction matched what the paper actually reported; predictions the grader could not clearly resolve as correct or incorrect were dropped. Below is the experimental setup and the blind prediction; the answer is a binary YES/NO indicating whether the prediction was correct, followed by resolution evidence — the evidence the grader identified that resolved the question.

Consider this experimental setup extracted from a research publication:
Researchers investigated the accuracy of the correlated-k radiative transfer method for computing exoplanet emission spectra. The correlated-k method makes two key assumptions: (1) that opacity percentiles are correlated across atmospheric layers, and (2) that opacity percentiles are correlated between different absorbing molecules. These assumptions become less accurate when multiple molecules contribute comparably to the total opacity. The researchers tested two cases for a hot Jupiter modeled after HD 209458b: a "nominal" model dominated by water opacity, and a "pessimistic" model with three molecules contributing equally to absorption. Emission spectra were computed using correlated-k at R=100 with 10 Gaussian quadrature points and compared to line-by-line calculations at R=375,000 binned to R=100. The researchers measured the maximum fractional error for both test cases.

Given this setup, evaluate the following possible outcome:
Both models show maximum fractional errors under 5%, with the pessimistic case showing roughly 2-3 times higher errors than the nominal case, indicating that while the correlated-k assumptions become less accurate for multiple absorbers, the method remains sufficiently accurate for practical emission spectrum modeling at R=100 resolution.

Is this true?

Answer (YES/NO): NO